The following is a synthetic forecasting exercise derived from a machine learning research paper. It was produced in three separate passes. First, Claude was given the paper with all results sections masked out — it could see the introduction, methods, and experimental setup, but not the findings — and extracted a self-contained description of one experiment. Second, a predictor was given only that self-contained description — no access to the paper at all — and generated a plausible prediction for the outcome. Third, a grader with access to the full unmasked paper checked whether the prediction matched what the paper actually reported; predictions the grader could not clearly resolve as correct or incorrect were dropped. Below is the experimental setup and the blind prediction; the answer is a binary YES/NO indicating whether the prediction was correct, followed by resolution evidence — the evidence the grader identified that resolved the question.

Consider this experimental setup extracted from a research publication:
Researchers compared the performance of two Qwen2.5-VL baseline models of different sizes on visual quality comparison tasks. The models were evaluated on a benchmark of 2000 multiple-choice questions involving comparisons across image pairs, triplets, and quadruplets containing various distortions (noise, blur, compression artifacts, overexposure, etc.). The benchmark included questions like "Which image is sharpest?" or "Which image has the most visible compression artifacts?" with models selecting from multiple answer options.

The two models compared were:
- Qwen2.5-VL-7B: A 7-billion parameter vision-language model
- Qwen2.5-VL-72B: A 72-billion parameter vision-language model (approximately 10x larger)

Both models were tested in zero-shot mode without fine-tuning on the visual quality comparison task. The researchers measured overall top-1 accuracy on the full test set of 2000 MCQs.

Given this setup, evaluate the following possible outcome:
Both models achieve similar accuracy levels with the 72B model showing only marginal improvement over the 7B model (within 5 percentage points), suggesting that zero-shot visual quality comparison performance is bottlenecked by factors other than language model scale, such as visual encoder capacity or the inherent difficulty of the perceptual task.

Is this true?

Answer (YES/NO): YES